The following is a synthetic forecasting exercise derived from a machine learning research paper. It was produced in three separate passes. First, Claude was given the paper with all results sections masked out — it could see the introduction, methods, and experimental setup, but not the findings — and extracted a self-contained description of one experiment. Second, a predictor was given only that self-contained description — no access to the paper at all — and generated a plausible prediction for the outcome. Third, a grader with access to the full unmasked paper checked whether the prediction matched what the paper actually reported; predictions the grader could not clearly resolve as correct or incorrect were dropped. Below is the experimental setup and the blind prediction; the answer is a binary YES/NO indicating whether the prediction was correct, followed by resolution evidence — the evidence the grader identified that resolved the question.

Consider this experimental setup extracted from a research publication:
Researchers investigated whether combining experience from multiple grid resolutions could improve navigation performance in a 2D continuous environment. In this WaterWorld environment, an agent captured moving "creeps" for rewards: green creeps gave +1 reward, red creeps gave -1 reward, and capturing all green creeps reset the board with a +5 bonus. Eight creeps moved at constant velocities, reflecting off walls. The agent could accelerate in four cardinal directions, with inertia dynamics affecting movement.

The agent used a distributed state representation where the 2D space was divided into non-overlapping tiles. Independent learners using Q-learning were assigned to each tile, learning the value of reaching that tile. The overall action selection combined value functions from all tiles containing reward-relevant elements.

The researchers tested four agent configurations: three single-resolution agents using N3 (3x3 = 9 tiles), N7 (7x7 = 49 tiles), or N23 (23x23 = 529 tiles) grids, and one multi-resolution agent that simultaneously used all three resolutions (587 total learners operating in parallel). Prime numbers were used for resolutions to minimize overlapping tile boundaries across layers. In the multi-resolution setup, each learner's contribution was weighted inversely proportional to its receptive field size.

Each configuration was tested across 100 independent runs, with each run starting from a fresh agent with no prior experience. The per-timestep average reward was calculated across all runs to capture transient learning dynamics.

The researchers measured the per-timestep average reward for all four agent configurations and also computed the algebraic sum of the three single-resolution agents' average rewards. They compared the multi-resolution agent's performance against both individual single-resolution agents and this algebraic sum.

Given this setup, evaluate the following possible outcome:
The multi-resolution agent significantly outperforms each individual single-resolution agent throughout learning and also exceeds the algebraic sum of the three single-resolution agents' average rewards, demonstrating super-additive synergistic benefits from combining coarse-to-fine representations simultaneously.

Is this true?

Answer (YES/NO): YES